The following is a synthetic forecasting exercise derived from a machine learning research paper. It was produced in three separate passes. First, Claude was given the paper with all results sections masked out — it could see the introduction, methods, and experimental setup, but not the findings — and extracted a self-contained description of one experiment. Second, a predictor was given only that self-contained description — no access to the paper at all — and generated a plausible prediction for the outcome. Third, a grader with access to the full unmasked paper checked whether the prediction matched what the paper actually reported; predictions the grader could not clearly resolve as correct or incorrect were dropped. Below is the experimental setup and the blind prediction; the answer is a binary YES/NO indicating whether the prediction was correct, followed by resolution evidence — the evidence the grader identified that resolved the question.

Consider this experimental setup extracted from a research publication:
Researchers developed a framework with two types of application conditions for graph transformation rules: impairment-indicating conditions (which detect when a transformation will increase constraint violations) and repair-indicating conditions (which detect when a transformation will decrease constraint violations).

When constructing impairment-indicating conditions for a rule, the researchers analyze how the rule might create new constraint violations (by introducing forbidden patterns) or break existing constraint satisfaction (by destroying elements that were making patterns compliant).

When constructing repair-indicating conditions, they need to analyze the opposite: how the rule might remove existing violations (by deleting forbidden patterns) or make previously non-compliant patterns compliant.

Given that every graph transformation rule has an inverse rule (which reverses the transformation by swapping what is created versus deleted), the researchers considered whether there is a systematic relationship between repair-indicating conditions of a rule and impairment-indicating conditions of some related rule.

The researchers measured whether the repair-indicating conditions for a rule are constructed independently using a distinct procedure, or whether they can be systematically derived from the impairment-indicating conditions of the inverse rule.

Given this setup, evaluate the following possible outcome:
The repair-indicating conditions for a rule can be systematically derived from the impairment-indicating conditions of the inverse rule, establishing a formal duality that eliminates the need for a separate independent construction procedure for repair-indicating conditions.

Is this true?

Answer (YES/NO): YES